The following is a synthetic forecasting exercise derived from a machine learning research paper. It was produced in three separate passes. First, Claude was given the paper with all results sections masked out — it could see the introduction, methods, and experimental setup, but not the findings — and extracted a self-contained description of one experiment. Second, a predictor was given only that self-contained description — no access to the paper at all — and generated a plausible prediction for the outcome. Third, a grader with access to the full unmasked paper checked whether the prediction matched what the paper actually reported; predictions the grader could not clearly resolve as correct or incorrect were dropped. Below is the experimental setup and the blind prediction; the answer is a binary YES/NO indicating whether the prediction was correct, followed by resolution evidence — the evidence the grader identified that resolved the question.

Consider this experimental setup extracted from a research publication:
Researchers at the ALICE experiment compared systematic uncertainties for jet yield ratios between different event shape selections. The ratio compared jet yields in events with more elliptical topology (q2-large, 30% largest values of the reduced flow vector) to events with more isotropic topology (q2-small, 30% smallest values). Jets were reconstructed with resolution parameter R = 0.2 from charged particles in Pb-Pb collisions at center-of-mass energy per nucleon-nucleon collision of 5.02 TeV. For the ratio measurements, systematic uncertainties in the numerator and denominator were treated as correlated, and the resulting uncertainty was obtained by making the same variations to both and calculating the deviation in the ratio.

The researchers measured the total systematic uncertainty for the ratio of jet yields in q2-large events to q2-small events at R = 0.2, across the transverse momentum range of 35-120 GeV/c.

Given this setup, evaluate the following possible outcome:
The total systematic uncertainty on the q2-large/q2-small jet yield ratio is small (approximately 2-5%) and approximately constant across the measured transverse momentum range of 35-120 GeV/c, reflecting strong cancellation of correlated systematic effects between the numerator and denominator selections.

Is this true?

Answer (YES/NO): NO